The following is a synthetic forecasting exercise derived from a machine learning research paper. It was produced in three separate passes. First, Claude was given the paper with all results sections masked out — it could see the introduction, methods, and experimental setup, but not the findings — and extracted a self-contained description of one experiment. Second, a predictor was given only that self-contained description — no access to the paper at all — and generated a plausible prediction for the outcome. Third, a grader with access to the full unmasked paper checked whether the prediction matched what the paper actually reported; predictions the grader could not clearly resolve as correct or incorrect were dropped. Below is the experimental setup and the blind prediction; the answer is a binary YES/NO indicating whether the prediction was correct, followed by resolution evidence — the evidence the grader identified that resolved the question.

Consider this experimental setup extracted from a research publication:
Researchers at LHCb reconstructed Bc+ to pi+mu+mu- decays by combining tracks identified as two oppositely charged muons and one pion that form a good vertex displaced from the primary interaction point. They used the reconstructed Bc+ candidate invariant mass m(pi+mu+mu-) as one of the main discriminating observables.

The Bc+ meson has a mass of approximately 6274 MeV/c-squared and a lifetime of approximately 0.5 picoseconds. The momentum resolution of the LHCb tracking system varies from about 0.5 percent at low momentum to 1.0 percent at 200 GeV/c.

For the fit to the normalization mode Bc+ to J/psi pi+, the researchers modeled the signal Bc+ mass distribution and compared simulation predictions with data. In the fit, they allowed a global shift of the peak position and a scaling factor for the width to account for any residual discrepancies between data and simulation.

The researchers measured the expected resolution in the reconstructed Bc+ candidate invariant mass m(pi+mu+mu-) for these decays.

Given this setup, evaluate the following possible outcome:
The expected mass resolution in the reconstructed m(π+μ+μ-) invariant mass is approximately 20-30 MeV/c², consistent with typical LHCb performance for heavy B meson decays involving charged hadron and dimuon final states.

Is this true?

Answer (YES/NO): YES